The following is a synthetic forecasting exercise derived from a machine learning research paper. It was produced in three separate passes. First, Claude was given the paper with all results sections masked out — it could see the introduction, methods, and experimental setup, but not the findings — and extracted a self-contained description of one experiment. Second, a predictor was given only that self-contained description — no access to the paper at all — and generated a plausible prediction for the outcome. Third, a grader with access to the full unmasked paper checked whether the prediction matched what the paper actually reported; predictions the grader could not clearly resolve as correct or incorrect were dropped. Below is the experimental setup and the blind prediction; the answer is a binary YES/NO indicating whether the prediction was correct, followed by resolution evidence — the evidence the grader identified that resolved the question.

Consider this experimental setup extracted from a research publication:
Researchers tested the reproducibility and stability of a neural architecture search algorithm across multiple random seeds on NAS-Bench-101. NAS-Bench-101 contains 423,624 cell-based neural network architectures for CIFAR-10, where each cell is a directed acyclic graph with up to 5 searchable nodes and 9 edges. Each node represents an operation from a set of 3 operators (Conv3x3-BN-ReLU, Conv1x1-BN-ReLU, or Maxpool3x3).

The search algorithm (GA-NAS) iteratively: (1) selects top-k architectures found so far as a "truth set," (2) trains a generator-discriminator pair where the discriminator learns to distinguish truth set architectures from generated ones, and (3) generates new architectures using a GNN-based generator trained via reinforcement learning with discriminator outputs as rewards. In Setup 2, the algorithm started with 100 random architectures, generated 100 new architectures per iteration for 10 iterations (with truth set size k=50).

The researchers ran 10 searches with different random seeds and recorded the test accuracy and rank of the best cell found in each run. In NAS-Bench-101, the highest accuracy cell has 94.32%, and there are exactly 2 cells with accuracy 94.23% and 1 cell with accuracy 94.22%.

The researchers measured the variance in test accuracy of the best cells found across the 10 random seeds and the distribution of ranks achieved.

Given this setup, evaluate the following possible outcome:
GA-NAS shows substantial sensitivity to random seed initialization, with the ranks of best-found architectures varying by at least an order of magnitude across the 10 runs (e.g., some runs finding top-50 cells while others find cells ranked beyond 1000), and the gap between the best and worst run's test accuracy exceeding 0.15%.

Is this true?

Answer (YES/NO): NO